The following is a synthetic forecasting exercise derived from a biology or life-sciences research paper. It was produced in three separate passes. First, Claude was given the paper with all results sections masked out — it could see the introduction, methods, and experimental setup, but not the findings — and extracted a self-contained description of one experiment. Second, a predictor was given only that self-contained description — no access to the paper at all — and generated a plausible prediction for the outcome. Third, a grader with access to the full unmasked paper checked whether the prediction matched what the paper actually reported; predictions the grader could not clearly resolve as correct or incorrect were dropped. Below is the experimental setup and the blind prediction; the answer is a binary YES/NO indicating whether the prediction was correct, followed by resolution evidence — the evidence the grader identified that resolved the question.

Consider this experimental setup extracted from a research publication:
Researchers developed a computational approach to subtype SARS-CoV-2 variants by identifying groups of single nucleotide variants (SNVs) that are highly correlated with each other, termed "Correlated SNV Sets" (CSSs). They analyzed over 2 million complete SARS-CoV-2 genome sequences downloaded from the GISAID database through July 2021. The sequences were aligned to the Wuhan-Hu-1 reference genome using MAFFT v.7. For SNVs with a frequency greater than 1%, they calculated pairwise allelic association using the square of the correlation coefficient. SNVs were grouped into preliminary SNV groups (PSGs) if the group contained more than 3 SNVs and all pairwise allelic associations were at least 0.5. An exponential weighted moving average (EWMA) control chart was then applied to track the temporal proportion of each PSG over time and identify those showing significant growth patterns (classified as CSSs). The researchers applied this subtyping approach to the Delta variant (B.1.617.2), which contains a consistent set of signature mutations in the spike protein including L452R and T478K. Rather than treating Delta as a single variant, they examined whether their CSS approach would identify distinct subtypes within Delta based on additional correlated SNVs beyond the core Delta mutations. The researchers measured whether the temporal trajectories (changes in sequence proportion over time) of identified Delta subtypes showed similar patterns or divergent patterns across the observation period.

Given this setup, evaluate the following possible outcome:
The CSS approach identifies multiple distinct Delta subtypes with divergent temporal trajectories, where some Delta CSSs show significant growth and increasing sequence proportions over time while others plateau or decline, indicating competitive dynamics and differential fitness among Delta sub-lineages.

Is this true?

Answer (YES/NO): YES